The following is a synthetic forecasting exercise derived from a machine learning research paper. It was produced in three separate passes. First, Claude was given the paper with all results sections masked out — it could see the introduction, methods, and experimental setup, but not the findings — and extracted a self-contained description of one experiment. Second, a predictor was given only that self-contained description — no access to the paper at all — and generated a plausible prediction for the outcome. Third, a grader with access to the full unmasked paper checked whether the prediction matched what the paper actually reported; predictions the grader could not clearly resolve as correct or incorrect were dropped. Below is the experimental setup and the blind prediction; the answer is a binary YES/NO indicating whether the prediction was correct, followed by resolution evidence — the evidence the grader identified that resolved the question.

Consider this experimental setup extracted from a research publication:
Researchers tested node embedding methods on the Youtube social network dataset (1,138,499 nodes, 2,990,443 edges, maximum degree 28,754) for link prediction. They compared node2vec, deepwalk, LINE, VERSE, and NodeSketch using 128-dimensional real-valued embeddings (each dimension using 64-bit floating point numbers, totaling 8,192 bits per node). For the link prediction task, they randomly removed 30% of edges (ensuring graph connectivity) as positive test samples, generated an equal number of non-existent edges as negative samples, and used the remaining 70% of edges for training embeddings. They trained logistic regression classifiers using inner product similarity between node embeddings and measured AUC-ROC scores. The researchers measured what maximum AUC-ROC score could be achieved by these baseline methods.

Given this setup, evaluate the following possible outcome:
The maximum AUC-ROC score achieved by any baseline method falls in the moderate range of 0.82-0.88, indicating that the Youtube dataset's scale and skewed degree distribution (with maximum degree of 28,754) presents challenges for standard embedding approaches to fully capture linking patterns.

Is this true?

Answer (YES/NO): NO